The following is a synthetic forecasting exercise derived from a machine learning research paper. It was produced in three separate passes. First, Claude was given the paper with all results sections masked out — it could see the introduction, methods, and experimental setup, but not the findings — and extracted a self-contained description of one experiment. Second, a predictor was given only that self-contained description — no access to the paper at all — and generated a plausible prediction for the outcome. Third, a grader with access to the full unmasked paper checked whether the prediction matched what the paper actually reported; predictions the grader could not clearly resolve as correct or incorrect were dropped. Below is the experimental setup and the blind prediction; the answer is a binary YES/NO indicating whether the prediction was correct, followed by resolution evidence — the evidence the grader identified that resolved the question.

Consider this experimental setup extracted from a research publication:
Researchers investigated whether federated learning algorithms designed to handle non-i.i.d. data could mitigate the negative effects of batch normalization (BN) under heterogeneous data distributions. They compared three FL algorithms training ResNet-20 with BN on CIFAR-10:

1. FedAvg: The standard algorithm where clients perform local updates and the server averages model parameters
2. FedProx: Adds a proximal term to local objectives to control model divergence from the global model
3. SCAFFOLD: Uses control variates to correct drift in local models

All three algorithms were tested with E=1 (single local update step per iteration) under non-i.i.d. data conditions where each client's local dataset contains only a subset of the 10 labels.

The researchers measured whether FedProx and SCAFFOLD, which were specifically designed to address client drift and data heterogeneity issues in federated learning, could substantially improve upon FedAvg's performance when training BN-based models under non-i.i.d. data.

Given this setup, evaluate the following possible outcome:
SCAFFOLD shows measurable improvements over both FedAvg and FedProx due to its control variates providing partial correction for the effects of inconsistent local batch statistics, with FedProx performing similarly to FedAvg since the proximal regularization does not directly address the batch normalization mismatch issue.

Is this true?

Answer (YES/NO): NO